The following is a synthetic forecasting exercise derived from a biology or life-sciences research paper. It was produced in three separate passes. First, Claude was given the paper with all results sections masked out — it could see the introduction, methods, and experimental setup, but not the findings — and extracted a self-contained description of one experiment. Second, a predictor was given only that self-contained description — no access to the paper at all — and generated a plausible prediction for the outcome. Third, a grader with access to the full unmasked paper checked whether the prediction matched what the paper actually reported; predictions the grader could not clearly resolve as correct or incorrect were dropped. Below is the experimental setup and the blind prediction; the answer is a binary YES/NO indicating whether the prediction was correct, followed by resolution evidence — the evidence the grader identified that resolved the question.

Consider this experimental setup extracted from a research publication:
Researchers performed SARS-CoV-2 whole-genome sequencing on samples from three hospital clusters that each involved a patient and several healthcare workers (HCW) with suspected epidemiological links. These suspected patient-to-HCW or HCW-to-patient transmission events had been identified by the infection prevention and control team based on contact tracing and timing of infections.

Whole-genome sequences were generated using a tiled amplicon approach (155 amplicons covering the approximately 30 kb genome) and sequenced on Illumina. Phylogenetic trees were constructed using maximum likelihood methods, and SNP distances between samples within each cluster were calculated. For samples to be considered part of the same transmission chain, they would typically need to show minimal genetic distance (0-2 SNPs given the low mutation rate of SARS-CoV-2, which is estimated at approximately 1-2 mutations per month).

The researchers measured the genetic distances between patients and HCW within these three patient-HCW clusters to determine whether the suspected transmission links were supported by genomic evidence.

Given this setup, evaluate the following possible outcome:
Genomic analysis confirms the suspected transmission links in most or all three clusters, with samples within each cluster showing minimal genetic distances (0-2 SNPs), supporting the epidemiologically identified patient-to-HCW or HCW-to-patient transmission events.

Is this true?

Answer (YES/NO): YES